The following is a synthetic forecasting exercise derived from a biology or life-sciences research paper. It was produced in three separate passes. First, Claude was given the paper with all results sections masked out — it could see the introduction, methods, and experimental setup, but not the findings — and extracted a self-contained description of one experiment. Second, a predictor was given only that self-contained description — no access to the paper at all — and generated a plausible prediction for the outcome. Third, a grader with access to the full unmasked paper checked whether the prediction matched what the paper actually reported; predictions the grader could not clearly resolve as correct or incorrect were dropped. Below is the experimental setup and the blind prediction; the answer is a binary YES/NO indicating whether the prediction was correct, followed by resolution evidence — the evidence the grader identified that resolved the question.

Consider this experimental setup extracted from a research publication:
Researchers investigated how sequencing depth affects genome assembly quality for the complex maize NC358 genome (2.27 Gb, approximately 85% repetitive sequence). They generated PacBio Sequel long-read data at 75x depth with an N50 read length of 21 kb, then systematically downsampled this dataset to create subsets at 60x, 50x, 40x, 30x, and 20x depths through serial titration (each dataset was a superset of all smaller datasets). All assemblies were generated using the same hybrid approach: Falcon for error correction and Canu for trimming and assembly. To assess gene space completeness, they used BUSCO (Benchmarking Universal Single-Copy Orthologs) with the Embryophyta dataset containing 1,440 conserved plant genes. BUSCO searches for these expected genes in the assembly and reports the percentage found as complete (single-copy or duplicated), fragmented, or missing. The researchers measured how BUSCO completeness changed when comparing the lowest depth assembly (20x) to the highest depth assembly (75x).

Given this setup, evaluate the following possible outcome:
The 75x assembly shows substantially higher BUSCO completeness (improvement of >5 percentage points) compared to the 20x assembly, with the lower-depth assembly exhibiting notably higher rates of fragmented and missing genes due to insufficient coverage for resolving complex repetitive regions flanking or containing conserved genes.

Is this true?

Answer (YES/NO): YES